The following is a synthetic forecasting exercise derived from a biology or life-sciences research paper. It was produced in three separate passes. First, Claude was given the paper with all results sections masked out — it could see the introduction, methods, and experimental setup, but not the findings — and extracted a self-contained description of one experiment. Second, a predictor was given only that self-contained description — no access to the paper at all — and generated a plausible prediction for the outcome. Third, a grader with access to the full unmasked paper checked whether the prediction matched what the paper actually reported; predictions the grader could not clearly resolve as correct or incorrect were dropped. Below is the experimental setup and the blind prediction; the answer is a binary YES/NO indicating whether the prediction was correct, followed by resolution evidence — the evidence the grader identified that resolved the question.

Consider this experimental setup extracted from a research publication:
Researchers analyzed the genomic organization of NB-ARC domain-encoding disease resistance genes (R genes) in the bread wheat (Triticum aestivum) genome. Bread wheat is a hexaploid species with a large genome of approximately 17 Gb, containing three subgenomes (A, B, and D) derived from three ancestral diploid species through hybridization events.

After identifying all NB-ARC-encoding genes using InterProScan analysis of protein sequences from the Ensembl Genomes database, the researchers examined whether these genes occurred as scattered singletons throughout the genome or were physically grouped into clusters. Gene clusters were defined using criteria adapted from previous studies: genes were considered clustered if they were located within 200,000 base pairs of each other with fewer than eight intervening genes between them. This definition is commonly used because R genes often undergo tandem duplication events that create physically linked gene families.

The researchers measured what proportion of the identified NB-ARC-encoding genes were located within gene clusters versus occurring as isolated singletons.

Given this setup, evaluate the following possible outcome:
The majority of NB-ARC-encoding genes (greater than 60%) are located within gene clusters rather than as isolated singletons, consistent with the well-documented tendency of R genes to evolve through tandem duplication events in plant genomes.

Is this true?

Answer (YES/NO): YES